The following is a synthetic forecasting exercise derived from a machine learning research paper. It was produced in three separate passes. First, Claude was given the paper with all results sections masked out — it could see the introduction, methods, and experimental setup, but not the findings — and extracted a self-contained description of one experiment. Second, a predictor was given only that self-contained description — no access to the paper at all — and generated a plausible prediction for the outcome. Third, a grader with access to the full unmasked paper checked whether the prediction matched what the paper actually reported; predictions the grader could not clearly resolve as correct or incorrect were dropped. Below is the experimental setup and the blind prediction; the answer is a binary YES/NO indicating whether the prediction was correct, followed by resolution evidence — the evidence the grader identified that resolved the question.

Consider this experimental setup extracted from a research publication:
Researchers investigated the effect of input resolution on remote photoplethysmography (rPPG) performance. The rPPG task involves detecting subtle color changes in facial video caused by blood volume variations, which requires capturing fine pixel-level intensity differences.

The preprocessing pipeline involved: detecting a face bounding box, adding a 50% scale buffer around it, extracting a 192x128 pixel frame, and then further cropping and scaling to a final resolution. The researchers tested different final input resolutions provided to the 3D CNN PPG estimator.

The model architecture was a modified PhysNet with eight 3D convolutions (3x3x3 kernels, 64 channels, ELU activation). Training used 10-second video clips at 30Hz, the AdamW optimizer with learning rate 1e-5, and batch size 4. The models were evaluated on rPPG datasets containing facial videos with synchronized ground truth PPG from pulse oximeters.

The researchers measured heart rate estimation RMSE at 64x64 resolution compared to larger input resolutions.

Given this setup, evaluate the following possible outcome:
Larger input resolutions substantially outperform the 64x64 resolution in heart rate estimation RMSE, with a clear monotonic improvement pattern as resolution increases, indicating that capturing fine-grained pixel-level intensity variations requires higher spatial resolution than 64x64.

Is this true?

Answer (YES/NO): NO